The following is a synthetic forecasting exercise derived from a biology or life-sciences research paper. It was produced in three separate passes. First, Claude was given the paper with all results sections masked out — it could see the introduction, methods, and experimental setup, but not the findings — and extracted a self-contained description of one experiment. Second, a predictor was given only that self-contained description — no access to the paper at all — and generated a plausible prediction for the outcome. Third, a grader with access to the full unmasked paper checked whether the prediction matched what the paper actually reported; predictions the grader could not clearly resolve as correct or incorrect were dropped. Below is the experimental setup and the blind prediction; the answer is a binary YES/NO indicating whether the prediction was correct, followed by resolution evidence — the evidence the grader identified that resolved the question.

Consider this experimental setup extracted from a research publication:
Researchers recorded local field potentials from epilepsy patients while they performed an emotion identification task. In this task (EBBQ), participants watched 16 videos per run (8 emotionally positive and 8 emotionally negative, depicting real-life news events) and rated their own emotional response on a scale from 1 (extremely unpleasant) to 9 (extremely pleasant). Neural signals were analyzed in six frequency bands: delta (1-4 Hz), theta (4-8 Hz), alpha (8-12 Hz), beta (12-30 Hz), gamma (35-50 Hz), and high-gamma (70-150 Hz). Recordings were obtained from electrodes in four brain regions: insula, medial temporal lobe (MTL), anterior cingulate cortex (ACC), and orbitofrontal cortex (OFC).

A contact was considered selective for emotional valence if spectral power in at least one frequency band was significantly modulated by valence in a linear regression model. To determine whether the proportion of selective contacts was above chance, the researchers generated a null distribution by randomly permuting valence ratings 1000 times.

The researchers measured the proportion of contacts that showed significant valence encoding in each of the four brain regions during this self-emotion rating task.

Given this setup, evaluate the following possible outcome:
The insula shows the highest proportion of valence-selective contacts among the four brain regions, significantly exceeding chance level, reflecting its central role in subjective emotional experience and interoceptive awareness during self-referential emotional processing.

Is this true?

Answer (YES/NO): NO